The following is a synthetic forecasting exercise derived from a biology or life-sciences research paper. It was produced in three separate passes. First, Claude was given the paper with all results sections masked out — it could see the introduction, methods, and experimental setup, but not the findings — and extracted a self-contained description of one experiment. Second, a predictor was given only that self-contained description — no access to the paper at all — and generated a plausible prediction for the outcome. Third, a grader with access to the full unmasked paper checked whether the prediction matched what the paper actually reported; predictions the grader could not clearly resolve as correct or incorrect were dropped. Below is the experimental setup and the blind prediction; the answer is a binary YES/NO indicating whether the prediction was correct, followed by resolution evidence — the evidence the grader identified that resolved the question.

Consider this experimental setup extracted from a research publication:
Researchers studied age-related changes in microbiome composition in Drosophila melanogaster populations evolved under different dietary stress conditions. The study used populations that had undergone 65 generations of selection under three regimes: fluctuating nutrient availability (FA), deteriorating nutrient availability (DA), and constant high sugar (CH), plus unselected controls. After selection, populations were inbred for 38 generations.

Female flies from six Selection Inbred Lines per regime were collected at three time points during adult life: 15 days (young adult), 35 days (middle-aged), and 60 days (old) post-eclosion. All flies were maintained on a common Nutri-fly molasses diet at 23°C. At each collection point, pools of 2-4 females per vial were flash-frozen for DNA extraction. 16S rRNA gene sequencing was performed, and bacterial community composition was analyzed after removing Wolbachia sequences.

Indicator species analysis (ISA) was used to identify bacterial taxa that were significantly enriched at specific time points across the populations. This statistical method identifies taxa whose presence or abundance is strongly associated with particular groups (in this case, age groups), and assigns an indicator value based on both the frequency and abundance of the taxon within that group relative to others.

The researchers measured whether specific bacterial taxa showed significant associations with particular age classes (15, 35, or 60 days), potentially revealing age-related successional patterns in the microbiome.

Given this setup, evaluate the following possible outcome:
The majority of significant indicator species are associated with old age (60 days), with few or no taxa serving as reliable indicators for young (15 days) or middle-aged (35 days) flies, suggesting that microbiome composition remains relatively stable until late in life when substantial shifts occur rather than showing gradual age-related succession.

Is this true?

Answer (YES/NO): NO